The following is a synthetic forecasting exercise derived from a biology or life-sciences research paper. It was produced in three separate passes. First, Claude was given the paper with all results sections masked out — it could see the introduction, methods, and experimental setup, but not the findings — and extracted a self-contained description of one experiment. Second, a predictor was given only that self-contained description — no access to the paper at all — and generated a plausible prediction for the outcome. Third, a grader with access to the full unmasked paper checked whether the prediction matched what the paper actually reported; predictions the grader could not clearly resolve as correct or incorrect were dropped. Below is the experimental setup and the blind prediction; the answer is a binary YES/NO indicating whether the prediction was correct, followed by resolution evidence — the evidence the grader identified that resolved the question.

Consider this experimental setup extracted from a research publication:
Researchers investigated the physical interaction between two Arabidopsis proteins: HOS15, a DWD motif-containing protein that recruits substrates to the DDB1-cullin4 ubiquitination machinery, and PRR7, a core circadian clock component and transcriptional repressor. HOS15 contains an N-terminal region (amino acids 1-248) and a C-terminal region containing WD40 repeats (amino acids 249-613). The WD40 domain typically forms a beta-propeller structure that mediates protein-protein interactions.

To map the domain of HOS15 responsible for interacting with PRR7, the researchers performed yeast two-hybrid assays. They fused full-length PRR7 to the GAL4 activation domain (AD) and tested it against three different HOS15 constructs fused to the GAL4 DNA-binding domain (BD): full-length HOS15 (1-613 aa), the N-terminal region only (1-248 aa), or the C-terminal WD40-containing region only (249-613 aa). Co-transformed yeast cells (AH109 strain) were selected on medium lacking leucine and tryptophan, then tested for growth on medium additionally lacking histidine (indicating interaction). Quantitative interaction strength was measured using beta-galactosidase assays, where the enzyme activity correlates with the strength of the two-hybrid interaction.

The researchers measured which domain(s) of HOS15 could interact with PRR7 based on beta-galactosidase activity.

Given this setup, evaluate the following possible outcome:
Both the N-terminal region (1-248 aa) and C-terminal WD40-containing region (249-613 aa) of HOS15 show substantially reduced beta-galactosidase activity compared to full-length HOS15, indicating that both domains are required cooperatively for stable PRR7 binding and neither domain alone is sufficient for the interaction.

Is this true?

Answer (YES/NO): NO